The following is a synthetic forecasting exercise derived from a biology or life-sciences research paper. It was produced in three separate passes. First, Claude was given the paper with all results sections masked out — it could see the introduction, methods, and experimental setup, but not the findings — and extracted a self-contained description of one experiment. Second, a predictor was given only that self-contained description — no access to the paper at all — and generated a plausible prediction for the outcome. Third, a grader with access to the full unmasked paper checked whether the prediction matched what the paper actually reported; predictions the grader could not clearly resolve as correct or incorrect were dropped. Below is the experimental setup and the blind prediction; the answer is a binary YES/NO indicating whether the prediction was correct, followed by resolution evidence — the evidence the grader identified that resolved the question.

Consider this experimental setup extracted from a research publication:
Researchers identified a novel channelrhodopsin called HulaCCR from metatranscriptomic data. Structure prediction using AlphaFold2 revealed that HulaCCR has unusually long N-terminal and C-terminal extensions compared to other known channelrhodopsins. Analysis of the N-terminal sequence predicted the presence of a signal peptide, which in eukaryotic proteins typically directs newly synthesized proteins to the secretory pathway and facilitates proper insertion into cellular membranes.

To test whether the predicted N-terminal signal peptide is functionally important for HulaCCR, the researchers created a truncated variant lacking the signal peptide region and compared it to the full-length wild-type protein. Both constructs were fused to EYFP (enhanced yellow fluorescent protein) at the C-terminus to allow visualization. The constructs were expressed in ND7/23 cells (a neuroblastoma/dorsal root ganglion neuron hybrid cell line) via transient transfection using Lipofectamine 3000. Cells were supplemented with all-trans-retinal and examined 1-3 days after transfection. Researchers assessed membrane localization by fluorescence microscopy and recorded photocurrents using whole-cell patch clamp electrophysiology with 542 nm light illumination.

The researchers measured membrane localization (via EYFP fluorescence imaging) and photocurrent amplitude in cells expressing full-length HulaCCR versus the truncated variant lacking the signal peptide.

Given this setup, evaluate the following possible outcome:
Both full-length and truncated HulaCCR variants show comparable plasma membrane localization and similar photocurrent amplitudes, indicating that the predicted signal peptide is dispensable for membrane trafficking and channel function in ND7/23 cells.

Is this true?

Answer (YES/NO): NO